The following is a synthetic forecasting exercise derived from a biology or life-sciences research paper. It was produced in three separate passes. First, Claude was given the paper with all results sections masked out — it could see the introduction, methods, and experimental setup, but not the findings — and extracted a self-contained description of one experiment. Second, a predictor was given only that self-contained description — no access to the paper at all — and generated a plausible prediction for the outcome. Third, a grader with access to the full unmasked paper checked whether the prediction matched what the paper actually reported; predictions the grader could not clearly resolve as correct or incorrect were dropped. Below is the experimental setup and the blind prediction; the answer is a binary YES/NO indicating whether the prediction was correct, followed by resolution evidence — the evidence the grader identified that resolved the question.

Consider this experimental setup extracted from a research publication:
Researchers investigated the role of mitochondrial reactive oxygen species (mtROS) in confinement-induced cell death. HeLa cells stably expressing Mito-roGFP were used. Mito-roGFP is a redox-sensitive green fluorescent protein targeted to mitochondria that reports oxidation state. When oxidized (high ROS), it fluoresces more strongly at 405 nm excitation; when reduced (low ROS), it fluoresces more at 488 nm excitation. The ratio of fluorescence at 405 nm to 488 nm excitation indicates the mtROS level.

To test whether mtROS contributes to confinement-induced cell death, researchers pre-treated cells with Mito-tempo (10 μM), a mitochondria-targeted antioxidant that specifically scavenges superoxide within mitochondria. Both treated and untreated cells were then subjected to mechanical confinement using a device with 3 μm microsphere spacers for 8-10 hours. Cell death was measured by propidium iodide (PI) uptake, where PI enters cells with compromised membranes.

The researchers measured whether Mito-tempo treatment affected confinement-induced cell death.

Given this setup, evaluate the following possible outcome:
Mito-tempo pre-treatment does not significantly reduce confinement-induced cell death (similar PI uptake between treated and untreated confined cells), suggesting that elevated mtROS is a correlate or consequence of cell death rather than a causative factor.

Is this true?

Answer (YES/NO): NO